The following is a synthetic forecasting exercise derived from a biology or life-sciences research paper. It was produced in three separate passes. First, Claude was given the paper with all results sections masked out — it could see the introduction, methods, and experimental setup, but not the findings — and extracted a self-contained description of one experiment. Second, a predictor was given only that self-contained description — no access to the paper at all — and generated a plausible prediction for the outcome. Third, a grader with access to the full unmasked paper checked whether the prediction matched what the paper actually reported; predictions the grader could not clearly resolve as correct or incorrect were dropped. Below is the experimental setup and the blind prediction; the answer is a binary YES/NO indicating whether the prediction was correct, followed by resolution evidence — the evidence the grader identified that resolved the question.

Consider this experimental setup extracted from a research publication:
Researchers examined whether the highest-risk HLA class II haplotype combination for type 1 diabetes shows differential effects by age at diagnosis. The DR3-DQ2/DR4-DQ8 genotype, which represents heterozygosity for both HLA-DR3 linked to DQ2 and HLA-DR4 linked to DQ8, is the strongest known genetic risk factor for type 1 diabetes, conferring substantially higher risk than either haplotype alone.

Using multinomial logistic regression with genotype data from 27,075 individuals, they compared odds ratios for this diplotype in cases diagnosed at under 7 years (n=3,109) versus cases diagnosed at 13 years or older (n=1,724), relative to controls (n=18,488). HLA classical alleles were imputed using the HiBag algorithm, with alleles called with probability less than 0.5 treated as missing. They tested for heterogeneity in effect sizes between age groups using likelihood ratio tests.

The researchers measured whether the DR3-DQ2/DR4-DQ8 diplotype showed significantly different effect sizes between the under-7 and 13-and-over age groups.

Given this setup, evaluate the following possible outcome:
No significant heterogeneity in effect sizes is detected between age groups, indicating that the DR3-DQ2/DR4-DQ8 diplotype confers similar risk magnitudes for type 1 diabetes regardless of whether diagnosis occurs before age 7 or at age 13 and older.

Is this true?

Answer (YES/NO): NO